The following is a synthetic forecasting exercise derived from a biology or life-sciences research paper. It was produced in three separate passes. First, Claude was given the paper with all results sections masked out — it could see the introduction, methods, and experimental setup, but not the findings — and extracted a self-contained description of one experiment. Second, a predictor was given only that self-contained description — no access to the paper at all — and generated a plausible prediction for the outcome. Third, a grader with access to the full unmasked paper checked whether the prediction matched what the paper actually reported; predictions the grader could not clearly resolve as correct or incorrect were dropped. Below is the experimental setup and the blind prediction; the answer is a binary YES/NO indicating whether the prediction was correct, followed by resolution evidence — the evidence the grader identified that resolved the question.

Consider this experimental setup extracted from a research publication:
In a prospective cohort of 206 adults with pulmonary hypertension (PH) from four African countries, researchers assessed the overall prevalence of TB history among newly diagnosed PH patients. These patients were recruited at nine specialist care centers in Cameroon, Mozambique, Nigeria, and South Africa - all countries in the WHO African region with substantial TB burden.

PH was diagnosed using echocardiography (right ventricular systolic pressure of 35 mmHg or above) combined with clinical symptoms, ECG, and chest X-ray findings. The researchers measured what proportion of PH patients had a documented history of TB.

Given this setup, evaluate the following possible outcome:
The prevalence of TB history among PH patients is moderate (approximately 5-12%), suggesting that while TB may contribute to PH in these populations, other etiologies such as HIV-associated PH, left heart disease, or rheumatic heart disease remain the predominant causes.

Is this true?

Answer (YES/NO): NO